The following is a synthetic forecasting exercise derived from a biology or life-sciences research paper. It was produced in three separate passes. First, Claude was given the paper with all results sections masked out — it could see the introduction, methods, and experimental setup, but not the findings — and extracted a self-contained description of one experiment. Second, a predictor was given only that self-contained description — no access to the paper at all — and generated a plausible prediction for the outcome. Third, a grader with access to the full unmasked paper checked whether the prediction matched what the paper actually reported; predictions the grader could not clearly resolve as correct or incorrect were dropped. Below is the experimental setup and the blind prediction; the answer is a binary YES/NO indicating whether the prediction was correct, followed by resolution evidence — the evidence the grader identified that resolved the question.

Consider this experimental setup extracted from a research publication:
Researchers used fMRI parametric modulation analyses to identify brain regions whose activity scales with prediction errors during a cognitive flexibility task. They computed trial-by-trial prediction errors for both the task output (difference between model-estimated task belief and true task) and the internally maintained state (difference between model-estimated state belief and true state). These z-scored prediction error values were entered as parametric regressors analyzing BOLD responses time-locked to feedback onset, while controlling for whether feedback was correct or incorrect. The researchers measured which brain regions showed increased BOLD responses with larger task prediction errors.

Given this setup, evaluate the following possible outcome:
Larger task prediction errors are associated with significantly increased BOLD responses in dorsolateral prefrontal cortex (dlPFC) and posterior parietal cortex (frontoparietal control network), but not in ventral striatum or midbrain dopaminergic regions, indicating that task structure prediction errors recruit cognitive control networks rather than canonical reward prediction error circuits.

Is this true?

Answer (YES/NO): NO